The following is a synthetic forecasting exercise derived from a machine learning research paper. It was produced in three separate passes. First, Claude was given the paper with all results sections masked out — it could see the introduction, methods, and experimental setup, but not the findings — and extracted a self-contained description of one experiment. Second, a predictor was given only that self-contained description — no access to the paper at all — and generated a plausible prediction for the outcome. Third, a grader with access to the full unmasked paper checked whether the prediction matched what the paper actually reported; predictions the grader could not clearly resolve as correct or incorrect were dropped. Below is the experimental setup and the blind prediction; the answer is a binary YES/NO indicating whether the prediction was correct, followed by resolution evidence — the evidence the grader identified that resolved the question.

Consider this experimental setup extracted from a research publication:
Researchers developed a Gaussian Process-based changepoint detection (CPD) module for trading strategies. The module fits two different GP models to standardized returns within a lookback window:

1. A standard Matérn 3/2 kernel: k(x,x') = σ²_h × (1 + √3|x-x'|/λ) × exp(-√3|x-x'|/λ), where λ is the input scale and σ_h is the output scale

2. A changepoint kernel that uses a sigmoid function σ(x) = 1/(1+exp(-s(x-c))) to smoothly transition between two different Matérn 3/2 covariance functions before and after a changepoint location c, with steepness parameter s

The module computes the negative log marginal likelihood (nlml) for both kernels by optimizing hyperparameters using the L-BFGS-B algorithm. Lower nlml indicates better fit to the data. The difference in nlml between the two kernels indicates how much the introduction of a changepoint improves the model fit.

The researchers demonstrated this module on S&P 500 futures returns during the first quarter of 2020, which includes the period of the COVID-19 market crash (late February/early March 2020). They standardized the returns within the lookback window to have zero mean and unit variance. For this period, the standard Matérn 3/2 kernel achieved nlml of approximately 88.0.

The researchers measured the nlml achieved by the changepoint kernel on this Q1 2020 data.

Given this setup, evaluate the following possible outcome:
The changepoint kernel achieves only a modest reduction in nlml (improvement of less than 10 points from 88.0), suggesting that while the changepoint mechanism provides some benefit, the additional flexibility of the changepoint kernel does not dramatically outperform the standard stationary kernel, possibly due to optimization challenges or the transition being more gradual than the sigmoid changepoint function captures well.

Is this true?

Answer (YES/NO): NO